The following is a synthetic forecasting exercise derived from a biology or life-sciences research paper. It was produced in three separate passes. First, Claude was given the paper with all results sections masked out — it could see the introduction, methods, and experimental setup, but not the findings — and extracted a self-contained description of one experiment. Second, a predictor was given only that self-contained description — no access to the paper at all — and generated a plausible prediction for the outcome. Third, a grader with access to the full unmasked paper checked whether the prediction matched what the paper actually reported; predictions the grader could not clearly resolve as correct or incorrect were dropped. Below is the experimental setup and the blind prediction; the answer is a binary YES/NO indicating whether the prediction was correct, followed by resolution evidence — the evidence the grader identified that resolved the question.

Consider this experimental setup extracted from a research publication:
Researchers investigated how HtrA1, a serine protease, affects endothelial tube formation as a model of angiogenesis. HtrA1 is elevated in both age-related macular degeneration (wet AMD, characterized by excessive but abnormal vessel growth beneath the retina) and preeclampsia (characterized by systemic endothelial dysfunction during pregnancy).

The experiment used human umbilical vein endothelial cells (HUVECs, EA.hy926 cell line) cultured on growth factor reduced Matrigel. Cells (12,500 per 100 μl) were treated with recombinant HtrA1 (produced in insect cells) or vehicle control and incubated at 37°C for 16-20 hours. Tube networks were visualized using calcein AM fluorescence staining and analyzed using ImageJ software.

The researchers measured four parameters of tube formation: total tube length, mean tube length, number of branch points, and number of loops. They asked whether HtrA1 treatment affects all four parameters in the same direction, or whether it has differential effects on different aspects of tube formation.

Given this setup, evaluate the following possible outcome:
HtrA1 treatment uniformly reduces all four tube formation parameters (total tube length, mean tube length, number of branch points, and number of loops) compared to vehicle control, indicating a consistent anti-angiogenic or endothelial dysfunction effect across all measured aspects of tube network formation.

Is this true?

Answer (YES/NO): NO